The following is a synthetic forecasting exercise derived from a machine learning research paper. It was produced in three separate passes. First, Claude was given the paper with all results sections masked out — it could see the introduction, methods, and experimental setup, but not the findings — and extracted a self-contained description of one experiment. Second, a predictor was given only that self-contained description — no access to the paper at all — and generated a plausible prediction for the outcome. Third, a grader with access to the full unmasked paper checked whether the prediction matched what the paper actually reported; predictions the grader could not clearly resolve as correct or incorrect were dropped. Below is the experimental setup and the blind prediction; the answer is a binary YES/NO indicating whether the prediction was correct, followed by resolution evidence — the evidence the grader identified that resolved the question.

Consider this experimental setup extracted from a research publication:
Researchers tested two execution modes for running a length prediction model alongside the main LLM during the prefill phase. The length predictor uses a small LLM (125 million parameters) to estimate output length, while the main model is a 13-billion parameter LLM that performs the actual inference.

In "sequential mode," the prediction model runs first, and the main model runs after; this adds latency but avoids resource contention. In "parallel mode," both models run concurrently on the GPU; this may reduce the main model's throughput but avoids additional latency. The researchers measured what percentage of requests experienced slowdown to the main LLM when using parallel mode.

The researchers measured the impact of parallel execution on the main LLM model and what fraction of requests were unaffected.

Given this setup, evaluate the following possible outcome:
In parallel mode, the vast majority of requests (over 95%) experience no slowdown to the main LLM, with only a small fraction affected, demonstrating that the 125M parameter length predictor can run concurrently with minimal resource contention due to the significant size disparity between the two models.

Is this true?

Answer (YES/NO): NO